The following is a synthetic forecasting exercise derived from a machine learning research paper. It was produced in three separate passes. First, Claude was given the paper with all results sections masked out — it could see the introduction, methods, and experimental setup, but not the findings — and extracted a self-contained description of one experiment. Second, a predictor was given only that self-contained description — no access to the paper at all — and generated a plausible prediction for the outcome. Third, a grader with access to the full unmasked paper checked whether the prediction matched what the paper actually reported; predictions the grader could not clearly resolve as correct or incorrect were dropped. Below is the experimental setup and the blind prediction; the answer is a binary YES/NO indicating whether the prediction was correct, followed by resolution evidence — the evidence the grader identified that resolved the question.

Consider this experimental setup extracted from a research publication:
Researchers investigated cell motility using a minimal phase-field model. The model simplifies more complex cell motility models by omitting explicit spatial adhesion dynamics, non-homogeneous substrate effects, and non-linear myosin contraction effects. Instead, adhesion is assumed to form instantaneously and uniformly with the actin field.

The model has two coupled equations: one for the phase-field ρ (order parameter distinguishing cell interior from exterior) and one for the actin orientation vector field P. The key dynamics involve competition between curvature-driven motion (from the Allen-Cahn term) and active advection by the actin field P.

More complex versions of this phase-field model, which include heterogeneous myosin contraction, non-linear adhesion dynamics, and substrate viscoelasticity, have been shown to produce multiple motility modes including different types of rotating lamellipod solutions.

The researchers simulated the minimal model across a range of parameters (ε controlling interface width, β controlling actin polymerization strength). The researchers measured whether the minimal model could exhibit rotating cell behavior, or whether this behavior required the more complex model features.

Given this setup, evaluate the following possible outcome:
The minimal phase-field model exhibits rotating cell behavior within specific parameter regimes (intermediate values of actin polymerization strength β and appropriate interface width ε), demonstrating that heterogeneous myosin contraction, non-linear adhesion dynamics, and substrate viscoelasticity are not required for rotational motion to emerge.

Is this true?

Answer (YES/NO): YES